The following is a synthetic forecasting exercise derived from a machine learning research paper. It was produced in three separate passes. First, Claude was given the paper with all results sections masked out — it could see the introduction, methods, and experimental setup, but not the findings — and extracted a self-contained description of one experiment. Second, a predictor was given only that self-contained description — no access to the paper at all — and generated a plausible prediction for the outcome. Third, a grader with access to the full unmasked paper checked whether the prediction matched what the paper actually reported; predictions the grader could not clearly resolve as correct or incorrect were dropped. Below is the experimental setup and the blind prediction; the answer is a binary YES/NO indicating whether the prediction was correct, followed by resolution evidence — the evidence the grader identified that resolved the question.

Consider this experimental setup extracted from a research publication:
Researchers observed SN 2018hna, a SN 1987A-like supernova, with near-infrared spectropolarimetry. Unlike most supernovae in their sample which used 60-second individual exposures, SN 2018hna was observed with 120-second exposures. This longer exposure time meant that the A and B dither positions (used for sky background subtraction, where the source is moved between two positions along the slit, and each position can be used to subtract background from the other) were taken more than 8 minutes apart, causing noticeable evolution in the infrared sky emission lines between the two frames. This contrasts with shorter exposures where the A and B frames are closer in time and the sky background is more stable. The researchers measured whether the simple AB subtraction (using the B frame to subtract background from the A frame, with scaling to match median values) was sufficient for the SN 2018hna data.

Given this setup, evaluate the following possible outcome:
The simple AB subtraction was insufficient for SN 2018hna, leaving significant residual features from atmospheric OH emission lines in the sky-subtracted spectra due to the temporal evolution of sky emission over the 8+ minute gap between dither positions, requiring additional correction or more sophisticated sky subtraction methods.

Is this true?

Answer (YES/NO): YES